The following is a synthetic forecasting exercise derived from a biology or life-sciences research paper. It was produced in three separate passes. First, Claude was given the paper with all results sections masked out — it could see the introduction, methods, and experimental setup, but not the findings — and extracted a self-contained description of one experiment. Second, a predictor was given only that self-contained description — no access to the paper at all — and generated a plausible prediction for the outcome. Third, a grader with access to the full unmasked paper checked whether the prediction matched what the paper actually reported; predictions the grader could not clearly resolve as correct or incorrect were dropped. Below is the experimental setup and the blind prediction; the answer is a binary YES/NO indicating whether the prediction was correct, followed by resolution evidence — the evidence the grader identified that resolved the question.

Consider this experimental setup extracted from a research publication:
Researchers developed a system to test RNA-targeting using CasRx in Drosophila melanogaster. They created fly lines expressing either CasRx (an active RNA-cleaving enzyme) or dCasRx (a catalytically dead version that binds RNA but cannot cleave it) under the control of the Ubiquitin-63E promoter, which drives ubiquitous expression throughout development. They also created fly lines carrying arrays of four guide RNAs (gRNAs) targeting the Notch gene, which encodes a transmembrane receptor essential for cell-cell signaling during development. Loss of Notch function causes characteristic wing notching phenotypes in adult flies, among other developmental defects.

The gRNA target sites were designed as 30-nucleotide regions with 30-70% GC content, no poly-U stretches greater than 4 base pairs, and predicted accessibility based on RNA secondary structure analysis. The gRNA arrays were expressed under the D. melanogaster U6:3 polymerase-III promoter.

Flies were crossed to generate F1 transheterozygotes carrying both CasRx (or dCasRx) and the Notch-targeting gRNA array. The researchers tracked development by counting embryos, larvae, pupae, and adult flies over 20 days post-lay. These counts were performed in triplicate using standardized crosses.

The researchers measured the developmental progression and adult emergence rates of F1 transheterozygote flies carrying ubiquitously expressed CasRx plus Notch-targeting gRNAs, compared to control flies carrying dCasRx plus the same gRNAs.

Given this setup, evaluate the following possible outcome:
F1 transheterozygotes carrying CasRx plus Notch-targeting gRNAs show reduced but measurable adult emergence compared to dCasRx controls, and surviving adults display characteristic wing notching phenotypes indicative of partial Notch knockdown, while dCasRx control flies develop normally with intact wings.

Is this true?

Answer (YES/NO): NO